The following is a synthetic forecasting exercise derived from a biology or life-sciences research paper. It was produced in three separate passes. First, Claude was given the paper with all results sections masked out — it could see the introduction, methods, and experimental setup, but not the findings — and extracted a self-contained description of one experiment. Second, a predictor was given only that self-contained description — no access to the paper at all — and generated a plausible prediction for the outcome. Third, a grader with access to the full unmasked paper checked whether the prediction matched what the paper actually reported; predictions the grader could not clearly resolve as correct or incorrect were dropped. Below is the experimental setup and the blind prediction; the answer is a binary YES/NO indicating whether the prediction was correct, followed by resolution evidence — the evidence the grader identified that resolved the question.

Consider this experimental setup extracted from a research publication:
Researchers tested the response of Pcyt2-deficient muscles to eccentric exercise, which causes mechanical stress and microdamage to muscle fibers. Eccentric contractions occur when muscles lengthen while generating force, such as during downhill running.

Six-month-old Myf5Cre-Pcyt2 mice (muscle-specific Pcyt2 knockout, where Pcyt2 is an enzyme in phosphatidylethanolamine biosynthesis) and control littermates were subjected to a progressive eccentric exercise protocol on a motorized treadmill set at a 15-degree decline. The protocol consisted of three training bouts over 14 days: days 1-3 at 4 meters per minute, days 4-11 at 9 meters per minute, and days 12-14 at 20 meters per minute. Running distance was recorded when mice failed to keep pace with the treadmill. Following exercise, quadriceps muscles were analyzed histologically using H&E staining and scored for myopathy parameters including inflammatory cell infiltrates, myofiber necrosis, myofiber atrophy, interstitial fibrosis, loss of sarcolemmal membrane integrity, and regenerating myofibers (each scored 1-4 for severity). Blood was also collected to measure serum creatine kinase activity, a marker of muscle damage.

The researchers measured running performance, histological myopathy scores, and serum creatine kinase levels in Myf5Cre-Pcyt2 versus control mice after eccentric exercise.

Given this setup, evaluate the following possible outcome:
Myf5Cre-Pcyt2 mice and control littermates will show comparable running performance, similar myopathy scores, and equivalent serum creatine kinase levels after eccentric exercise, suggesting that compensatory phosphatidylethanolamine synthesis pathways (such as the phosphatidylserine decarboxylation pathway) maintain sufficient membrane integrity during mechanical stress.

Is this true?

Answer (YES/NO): NO